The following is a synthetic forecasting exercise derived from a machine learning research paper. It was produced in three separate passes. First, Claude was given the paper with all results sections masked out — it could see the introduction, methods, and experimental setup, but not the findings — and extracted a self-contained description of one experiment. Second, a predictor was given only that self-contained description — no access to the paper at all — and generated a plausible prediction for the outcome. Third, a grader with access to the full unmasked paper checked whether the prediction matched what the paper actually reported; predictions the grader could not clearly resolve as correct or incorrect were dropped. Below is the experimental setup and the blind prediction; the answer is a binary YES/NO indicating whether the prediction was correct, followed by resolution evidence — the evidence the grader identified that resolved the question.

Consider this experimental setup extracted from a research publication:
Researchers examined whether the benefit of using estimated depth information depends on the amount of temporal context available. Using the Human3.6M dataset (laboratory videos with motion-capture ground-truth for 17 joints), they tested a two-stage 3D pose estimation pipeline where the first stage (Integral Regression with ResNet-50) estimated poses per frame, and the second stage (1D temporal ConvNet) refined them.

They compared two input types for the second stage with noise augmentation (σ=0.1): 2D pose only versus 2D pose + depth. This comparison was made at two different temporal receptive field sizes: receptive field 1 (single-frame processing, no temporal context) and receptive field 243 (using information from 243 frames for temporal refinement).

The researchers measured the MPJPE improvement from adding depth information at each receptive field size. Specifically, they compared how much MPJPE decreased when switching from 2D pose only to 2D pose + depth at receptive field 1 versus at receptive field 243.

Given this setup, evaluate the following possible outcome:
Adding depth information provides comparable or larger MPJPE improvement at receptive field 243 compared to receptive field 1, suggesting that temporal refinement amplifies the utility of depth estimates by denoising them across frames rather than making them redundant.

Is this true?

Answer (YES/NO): YES